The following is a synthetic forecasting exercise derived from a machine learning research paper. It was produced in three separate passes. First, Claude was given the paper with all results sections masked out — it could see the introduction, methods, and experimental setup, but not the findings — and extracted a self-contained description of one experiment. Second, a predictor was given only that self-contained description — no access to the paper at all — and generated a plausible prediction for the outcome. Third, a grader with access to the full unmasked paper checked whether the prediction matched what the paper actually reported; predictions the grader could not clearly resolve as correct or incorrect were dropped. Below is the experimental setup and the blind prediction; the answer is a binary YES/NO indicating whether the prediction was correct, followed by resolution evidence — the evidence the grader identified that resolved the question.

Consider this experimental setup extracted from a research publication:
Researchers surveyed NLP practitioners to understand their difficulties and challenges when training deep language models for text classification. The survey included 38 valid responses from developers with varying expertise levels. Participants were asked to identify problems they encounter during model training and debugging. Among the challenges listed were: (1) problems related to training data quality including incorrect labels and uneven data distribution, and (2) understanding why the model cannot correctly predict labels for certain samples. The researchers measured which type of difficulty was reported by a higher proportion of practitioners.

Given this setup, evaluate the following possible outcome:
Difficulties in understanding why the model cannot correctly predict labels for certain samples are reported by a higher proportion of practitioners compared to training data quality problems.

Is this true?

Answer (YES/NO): NO